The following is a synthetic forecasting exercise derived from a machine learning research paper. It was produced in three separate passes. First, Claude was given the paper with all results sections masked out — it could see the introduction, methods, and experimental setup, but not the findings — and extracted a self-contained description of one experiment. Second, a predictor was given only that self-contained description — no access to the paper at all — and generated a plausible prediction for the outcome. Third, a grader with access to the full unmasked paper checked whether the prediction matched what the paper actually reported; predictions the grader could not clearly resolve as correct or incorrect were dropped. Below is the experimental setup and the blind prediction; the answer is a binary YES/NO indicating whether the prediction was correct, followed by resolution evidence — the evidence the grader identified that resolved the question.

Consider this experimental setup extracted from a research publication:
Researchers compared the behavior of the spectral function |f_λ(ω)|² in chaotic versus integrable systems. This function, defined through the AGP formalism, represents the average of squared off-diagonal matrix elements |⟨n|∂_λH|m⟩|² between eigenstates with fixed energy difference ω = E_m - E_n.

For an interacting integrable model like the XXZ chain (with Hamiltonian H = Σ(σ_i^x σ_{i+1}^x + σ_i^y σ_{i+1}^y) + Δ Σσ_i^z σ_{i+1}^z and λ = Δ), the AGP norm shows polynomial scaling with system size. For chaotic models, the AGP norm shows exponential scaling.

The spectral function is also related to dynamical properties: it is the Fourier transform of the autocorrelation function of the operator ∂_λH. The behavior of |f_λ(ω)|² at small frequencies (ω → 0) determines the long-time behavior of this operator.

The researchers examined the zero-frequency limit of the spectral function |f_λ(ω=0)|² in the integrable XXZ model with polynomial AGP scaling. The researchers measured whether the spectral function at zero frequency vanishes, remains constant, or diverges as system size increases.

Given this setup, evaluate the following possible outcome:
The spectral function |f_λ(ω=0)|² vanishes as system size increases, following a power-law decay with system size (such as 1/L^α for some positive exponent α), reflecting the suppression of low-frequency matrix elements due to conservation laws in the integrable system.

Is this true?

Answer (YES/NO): NO